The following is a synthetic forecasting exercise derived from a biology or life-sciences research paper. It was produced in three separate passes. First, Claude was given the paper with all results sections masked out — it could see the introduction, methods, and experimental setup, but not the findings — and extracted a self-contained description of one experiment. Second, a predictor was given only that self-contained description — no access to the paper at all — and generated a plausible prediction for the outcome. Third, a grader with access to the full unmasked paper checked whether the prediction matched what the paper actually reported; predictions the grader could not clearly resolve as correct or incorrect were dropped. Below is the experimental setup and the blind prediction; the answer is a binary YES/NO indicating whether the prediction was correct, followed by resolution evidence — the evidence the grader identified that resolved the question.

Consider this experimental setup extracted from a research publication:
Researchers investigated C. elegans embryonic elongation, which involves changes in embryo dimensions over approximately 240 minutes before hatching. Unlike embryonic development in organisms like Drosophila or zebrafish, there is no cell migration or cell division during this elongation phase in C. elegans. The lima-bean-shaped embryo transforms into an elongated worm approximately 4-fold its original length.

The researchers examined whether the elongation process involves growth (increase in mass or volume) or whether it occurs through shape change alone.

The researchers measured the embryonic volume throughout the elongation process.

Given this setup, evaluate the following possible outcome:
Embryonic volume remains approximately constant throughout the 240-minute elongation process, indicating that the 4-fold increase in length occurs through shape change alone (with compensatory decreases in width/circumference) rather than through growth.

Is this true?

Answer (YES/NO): YES